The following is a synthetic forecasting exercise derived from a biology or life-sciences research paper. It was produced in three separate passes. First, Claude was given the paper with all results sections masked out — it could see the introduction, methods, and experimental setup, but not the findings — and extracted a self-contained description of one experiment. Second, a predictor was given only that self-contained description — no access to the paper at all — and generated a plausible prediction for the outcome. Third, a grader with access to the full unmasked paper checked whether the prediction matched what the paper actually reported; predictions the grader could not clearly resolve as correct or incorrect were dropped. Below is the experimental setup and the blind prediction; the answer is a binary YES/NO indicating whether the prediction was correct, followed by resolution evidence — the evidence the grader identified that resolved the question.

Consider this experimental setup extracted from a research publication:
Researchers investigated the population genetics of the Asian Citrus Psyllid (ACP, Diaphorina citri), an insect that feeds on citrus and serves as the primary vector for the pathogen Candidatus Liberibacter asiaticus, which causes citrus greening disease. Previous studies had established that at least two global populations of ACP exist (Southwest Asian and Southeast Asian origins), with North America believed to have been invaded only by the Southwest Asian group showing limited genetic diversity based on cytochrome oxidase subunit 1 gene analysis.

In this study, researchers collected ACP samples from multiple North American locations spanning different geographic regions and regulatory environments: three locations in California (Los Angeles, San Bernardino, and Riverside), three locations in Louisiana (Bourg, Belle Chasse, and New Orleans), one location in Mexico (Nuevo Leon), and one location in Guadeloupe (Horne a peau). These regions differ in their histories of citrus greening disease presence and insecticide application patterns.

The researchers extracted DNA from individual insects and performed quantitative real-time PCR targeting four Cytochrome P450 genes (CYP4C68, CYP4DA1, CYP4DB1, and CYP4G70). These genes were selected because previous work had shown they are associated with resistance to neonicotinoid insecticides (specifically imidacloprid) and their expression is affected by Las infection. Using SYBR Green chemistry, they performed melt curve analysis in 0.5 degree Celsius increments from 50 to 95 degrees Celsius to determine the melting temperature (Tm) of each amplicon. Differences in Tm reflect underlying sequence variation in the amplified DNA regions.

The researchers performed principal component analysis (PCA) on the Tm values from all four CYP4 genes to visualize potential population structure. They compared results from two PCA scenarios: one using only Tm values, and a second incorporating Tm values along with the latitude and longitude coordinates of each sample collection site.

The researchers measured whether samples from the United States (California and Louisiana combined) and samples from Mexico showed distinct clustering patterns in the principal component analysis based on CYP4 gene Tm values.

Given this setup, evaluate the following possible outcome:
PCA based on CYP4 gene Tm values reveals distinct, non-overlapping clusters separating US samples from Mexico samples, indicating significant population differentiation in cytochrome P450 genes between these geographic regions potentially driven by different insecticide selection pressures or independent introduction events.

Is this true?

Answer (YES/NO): NO